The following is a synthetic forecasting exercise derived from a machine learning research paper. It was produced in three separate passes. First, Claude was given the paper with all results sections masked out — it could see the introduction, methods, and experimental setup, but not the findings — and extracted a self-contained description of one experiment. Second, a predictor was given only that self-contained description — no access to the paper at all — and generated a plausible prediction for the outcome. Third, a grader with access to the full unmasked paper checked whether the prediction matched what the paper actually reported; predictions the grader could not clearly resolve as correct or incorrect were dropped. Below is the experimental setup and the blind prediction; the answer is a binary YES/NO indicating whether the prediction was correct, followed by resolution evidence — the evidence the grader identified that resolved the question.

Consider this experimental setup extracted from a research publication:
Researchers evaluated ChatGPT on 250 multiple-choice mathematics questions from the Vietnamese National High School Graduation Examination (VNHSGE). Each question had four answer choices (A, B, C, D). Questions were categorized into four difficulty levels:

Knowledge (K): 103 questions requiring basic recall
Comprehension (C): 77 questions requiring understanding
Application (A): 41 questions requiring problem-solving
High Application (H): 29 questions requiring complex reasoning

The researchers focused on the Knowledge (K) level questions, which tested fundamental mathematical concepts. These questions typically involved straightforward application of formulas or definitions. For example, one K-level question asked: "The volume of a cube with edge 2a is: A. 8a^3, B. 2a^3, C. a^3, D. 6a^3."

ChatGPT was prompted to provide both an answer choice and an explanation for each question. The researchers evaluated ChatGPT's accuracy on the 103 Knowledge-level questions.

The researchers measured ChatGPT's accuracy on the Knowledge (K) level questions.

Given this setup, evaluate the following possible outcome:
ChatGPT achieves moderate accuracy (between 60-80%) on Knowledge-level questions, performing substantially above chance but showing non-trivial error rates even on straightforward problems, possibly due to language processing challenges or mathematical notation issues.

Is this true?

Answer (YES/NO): NO